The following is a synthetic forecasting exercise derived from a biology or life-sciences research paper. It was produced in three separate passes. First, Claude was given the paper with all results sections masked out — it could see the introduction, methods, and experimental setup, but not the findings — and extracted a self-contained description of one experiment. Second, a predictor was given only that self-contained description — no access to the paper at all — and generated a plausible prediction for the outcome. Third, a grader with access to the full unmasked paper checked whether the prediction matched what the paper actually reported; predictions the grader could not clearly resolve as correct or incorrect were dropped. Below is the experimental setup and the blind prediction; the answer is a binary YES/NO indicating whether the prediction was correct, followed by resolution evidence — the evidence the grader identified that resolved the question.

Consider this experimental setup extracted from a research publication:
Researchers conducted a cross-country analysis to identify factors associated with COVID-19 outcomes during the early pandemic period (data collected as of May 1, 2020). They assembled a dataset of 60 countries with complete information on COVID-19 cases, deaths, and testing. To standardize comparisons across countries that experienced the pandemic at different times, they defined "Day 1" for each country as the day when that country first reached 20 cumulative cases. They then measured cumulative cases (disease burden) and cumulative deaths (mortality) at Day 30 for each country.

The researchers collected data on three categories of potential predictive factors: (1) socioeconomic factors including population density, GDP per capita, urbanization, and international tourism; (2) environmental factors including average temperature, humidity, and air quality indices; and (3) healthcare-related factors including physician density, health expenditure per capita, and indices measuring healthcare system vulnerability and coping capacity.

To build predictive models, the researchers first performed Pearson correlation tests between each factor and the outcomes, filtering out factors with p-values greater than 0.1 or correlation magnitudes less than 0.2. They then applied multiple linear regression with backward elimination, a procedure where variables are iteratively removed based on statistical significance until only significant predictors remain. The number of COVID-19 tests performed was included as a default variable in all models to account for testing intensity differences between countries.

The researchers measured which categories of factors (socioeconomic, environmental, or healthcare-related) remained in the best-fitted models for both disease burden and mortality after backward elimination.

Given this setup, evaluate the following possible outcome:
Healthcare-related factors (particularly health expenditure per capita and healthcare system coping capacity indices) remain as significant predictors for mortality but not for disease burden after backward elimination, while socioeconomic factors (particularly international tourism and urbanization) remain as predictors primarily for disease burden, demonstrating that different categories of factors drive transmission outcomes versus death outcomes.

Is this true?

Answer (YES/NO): NO